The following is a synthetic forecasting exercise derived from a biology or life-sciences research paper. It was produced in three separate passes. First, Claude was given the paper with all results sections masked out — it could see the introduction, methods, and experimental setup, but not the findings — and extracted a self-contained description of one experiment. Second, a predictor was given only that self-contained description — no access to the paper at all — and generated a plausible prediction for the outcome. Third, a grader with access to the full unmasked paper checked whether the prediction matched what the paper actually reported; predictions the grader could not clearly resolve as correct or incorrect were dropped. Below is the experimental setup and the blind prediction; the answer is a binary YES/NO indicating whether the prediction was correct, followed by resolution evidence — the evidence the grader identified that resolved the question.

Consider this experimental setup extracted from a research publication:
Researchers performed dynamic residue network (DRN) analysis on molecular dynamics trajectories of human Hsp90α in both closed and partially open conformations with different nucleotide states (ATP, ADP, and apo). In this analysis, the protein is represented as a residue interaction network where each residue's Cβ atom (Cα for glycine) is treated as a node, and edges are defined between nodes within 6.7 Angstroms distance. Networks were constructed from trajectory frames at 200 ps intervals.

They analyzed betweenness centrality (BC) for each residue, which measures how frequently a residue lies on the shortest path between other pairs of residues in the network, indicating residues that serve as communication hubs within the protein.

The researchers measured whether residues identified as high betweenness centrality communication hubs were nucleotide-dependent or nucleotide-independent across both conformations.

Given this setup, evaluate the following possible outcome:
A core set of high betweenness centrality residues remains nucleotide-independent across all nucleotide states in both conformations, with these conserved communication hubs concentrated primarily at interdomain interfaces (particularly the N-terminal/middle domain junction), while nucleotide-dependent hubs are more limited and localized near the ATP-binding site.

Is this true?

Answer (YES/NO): NO